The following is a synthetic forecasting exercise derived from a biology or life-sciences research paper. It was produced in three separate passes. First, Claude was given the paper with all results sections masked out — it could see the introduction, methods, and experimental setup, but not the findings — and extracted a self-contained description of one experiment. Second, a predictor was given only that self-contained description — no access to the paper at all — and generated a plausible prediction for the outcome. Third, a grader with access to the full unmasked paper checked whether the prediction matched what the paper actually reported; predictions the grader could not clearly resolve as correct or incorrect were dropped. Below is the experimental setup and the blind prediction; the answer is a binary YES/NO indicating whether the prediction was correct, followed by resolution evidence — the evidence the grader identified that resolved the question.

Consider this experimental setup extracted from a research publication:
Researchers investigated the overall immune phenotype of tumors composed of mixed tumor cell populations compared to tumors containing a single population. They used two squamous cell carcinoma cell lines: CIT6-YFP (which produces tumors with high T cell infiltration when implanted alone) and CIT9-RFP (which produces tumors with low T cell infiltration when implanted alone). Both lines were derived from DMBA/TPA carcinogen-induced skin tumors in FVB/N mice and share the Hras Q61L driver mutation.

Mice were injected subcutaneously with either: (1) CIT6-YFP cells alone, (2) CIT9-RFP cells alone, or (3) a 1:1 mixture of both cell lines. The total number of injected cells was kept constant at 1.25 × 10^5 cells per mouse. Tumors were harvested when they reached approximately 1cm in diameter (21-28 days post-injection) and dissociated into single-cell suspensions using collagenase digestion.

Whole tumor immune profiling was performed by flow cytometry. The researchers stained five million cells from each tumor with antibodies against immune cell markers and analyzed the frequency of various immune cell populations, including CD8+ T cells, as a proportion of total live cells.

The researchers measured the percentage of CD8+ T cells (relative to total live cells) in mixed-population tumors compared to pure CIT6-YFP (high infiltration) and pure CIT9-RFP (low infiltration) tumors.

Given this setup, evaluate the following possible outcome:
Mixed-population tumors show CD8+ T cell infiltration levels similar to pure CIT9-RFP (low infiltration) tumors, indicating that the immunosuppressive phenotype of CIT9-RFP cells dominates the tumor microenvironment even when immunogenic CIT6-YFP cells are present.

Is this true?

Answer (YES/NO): YES